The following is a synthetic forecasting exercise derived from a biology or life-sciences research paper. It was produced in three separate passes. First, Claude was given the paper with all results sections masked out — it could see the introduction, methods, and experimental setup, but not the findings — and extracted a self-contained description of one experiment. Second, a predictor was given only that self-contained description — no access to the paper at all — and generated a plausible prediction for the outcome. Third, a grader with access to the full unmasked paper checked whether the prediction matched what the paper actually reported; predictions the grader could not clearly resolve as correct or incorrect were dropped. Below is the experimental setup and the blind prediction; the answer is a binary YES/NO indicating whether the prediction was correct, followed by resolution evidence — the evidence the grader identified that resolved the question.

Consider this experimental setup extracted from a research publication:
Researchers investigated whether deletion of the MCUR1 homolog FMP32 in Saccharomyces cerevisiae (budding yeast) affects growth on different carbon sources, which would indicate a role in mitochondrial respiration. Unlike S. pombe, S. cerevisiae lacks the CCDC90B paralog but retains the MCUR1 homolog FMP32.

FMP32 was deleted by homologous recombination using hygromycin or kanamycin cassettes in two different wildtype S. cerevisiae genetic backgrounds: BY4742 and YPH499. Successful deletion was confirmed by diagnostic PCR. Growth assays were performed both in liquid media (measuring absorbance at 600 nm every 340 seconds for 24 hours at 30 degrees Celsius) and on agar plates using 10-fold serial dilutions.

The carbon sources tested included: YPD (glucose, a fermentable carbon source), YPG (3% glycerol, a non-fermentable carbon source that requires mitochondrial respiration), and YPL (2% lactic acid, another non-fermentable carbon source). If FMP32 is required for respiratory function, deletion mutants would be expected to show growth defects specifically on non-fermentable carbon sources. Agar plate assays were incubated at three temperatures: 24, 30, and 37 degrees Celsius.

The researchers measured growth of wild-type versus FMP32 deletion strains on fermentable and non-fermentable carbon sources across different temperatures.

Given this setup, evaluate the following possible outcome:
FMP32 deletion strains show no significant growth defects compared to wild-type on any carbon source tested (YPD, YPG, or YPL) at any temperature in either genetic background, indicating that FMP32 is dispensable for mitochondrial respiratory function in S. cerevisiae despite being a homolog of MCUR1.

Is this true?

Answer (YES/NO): YES